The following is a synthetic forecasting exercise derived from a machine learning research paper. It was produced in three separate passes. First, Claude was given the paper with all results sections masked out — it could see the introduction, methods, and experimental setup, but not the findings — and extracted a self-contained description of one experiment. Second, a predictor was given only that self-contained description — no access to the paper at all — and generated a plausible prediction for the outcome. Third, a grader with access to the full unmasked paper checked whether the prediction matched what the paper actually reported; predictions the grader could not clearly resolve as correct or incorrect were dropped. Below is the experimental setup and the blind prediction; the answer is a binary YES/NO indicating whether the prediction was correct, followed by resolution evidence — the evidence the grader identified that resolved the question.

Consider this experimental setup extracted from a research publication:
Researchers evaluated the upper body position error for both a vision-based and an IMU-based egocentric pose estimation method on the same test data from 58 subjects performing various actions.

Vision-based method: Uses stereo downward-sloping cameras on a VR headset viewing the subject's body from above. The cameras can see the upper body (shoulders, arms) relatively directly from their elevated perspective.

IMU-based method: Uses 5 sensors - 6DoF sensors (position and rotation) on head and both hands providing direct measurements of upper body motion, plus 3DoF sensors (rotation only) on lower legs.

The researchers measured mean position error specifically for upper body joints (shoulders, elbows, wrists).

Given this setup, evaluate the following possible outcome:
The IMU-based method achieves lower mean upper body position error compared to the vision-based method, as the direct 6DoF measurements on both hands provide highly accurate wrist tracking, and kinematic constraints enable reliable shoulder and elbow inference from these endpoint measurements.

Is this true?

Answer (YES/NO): NO